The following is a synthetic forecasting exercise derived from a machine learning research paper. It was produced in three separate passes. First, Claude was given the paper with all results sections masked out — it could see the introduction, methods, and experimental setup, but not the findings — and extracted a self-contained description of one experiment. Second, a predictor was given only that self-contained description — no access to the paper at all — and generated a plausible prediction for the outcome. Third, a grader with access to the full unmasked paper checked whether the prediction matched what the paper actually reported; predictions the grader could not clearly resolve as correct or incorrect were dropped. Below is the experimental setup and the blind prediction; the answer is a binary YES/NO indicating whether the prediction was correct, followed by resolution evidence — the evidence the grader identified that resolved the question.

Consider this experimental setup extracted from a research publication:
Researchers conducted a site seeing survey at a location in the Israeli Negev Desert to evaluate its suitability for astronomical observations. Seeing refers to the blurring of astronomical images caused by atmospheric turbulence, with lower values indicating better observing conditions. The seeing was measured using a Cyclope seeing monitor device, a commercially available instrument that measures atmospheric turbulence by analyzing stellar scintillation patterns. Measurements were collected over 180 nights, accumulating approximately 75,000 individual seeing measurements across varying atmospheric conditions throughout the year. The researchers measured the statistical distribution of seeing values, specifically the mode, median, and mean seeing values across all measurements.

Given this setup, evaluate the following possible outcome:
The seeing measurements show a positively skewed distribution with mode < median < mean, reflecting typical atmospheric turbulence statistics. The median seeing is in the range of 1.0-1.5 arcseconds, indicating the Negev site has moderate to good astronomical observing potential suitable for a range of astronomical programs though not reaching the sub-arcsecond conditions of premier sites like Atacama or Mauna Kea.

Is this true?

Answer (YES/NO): YES